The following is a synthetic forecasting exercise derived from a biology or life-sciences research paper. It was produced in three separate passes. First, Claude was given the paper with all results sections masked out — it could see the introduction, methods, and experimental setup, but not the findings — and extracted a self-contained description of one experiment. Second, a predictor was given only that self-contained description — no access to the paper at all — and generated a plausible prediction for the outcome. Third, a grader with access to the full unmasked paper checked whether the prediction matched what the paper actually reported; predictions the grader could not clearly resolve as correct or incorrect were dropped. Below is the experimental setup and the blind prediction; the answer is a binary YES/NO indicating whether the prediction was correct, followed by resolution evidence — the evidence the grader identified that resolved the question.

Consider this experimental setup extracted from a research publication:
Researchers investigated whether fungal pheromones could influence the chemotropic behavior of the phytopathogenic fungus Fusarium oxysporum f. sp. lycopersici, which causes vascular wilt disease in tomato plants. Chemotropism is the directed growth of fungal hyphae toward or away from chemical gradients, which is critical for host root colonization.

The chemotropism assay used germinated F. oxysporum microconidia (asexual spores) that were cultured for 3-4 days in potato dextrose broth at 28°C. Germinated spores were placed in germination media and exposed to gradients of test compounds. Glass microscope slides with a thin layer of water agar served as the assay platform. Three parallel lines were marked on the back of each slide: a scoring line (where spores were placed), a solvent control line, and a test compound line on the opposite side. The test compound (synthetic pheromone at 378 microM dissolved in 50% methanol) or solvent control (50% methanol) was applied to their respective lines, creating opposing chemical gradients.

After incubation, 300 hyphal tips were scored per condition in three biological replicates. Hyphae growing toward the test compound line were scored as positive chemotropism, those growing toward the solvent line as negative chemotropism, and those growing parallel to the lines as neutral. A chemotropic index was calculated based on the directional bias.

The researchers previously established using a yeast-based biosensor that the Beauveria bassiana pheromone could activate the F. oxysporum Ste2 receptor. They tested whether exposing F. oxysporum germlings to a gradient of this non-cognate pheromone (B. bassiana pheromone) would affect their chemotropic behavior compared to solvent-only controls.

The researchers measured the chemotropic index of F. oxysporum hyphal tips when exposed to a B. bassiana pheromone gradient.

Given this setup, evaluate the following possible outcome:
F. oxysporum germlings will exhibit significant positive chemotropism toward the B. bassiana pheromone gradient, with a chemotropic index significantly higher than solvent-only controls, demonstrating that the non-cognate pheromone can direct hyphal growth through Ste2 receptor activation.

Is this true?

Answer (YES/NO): NO